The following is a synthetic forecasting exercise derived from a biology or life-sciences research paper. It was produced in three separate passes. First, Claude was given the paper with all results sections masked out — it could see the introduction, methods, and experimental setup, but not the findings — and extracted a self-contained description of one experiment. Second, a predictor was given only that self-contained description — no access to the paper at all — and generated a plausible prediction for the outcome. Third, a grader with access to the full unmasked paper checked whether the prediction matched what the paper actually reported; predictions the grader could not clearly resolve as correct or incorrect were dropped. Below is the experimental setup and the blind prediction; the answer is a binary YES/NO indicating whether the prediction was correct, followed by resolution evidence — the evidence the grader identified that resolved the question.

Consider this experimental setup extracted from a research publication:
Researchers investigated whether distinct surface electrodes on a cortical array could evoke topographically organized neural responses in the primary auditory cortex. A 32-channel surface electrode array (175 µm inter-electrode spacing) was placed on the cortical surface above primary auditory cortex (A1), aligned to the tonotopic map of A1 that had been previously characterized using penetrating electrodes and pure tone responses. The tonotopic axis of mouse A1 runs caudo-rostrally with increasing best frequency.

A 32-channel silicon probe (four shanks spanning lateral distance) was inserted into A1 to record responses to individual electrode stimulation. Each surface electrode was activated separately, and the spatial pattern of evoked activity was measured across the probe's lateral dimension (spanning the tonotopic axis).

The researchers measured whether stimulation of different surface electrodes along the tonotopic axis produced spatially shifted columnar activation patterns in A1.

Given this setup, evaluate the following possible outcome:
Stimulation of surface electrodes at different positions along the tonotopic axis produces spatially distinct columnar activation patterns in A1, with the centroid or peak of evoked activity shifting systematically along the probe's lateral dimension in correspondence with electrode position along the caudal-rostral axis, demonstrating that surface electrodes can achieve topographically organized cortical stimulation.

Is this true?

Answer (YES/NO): YES